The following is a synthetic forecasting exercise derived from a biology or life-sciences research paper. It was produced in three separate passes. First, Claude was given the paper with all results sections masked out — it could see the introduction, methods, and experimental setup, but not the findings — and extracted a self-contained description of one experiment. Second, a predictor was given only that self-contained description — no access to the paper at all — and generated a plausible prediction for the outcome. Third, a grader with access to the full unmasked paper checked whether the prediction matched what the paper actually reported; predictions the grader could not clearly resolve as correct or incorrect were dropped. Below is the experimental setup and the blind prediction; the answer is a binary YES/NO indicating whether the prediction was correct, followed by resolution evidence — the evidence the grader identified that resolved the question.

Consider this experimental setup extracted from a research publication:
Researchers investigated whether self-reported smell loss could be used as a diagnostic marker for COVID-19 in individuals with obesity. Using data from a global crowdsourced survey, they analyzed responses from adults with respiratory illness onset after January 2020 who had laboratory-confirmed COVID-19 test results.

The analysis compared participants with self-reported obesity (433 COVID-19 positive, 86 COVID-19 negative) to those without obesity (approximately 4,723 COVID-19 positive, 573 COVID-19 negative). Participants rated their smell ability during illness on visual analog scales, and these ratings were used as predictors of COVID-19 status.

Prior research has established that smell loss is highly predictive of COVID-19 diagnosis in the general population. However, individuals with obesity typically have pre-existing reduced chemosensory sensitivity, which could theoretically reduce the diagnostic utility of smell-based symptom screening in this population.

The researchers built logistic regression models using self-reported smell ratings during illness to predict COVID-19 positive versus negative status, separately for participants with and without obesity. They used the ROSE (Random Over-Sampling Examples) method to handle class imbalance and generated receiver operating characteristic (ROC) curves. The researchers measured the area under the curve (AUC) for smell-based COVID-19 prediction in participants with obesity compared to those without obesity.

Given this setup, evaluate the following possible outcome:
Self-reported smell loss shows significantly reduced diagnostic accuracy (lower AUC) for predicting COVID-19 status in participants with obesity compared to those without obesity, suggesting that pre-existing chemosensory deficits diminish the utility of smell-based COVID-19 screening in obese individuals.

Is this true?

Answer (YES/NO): NO